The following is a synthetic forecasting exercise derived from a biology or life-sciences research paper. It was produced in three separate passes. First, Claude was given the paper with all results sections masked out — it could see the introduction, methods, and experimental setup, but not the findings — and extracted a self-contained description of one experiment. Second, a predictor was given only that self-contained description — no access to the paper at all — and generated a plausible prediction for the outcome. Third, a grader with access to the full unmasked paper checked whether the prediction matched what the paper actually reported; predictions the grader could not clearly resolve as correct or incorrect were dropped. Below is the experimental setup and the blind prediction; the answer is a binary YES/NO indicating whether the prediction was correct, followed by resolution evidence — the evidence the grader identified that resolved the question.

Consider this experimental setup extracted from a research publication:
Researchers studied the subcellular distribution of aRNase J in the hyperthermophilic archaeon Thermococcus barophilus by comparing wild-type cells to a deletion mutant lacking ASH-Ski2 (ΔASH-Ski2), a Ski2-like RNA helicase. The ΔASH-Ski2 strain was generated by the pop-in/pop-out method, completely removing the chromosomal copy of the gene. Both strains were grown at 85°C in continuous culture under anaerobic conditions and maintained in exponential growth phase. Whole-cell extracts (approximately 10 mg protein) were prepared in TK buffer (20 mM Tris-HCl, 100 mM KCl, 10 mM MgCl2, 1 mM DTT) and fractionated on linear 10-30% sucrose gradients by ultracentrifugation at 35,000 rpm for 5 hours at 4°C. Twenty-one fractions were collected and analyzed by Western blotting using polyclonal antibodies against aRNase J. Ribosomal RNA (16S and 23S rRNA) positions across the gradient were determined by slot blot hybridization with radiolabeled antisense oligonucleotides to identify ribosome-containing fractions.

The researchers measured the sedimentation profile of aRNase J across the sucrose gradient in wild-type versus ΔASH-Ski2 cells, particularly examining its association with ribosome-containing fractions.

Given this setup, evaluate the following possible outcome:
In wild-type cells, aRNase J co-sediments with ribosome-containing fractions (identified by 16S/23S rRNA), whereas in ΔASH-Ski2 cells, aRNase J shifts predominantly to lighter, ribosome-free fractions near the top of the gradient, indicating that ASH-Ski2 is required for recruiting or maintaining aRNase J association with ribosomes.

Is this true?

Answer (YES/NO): NO